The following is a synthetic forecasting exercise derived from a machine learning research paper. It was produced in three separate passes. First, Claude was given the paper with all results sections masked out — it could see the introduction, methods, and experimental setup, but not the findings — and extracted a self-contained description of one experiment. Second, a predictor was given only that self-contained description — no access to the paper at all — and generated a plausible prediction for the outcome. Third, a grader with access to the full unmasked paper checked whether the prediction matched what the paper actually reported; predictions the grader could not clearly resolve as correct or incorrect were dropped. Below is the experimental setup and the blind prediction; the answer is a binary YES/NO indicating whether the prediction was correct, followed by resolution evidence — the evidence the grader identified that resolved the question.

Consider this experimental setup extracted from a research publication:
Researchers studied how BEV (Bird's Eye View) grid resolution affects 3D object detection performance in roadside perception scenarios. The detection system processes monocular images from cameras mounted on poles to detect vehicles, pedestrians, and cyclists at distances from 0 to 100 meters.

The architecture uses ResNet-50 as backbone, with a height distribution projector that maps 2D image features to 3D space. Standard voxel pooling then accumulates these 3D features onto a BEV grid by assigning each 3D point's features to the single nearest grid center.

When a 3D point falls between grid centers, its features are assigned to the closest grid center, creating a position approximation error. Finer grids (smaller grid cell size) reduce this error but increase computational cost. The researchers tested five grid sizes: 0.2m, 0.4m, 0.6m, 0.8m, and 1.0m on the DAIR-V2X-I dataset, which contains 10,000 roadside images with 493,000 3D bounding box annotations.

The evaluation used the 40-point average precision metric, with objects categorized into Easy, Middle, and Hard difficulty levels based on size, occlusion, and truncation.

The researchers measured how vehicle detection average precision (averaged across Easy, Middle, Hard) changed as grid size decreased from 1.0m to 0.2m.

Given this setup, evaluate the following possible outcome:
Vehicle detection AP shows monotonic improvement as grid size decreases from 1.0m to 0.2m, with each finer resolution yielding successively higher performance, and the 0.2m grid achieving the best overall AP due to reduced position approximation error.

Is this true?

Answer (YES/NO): YES